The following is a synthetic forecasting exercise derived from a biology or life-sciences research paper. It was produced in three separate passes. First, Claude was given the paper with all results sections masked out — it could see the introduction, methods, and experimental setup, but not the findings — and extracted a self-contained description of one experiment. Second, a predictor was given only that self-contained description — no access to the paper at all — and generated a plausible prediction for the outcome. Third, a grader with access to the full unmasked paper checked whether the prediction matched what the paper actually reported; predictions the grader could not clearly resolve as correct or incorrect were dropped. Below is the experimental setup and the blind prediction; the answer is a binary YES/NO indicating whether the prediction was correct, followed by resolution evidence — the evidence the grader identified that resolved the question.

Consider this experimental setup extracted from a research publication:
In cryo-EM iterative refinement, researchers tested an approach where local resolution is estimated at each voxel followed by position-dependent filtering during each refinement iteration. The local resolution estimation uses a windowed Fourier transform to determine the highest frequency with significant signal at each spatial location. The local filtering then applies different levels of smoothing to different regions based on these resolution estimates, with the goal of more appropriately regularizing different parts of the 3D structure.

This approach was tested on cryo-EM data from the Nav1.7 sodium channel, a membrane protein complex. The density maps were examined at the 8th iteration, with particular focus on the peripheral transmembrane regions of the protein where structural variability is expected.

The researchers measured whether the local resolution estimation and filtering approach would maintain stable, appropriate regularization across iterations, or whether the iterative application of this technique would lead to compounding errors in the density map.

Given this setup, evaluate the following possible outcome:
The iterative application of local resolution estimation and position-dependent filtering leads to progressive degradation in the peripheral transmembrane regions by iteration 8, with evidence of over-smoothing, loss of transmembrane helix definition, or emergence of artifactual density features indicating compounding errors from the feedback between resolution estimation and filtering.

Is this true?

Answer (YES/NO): YES